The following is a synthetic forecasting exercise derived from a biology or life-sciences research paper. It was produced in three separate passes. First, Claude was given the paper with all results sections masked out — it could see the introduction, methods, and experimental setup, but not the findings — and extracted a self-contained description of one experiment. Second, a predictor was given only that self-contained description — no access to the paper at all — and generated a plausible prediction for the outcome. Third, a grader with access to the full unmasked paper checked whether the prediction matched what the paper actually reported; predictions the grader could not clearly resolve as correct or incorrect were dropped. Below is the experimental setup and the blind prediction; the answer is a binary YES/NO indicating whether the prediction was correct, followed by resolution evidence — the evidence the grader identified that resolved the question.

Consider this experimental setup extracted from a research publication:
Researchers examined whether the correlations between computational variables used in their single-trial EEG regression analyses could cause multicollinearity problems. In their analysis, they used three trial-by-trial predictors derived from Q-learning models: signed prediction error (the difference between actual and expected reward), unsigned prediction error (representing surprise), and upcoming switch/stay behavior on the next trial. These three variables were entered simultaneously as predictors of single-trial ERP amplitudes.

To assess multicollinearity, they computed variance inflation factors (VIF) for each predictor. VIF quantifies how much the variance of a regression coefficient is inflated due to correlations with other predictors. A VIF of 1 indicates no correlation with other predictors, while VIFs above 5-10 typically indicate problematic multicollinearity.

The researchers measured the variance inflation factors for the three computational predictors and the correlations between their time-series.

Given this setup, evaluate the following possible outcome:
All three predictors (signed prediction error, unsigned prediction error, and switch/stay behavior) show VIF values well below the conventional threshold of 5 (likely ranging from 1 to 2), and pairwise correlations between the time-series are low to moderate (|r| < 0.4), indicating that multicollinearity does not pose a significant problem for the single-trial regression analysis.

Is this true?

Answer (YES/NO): YES